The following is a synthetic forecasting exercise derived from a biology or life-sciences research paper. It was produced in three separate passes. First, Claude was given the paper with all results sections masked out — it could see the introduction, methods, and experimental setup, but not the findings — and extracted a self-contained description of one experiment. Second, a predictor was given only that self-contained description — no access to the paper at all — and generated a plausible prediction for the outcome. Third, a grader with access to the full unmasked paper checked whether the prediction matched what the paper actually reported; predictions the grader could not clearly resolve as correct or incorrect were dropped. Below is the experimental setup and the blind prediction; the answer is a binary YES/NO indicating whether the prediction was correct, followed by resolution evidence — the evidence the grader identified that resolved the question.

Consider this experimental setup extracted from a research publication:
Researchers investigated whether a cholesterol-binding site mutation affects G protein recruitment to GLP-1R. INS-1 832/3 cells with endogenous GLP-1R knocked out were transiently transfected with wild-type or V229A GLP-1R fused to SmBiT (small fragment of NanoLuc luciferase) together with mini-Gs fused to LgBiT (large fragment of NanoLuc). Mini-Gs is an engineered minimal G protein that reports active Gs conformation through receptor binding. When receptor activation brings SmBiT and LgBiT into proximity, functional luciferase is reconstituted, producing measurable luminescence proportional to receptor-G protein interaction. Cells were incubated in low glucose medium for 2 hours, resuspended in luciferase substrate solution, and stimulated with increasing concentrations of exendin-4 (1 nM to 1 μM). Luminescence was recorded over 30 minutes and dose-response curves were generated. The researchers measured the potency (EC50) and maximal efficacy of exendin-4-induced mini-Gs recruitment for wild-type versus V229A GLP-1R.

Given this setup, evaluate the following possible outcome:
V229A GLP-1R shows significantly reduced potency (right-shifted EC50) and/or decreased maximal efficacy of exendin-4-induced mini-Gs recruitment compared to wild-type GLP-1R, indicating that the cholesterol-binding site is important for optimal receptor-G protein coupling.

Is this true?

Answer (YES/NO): NO